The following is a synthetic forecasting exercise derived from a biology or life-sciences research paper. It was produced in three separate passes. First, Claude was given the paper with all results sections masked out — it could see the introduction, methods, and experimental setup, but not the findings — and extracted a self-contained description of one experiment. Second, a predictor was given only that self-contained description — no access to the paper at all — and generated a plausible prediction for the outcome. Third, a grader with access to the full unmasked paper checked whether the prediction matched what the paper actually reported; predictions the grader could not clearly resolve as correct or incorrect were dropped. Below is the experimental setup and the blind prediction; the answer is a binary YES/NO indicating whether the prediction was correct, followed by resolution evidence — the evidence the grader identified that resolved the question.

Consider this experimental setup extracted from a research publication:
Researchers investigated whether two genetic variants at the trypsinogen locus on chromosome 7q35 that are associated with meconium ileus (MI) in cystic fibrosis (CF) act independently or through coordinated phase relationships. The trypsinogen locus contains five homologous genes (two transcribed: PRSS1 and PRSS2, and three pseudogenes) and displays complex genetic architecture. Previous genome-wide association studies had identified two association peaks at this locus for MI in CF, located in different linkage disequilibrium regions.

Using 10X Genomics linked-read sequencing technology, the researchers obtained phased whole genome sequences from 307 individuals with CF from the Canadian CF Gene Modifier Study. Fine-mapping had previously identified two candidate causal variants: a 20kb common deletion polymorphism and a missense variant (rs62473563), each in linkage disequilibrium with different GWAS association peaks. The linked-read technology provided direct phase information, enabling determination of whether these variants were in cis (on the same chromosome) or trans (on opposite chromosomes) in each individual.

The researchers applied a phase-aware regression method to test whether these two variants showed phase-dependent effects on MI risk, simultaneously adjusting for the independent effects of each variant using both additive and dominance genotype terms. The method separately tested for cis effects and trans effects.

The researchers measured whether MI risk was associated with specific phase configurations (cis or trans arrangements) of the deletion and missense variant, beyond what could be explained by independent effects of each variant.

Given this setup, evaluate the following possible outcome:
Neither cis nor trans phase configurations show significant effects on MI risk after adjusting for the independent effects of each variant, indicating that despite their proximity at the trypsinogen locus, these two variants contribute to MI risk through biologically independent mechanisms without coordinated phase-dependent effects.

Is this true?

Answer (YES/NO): YES